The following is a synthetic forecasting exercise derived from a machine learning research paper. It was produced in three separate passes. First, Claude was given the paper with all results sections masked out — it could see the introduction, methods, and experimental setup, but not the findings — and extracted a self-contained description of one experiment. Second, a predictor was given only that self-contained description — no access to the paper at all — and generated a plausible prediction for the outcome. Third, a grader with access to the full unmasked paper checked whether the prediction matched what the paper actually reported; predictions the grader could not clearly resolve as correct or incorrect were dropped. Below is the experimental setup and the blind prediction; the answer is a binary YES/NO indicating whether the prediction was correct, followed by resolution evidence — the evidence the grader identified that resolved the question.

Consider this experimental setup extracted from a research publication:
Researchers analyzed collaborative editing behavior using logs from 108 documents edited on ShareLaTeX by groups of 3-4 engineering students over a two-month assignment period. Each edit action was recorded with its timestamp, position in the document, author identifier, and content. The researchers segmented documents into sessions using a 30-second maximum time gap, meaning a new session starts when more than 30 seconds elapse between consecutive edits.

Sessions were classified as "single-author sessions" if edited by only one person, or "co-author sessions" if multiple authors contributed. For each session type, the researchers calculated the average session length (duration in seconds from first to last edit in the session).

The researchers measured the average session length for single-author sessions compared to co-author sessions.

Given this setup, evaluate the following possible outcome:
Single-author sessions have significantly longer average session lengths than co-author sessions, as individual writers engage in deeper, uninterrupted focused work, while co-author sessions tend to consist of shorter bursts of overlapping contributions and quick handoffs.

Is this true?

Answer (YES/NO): NO